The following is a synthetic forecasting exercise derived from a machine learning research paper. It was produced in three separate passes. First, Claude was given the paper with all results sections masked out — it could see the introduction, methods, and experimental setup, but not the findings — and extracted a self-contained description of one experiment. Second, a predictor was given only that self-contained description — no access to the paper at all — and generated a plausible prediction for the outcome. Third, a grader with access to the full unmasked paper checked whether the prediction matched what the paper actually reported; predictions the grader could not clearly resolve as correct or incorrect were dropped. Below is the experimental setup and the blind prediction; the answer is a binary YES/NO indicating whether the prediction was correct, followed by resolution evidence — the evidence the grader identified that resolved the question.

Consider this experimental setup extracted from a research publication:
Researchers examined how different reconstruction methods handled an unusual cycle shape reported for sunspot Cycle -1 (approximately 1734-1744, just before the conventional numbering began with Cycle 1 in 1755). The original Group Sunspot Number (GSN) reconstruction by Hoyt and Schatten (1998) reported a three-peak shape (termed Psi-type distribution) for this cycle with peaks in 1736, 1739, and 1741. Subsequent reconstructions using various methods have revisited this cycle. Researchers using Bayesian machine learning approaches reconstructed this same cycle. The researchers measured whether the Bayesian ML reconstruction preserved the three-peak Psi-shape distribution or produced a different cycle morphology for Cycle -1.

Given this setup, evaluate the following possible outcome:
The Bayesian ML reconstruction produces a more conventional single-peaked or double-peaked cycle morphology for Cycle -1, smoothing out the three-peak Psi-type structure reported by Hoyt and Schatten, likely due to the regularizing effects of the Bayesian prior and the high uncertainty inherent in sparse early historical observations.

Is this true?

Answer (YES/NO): YES